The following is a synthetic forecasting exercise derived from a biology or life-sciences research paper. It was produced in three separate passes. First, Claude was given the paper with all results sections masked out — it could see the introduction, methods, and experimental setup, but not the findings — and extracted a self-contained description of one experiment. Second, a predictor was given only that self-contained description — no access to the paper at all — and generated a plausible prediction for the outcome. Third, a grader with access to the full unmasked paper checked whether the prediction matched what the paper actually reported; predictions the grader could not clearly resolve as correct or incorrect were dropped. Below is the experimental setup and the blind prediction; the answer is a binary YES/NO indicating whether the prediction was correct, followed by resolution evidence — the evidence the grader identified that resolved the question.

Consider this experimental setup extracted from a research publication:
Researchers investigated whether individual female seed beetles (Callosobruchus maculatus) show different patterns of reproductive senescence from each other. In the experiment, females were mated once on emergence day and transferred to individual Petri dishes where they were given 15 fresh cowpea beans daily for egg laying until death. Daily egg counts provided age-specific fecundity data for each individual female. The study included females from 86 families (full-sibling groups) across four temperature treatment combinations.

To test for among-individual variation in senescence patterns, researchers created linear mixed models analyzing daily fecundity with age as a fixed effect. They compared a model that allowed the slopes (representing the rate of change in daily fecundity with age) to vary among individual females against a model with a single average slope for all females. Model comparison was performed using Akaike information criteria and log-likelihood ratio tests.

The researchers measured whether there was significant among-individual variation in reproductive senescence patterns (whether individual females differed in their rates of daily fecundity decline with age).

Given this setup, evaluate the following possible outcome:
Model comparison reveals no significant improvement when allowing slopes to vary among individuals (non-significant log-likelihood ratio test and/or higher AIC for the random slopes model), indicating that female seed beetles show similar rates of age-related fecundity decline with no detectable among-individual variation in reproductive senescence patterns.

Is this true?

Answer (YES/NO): NO